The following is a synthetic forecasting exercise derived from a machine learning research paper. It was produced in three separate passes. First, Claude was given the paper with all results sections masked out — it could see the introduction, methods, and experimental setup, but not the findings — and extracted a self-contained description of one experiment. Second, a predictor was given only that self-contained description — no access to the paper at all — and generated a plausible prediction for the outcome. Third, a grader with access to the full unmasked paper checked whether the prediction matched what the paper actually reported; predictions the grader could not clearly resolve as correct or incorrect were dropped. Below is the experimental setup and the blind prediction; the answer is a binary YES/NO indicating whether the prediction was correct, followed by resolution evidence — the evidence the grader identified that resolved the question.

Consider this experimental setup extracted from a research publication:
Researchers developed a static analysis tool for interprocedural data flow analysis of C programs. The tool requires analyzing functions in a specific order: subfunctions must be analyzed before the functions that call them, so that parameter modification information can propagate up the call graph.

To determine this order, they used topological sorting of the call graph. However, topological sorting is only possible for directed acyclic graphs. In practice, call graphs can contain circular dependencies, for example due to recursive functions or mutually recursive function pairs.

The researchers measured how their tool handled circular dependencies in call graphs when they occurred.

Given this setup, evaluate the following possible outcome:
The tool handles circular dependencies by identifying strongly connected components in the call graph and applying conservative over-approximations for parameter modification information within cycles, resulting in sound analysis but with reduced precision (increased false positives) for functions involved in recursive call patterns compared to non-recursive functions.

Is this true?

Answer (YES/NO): NO